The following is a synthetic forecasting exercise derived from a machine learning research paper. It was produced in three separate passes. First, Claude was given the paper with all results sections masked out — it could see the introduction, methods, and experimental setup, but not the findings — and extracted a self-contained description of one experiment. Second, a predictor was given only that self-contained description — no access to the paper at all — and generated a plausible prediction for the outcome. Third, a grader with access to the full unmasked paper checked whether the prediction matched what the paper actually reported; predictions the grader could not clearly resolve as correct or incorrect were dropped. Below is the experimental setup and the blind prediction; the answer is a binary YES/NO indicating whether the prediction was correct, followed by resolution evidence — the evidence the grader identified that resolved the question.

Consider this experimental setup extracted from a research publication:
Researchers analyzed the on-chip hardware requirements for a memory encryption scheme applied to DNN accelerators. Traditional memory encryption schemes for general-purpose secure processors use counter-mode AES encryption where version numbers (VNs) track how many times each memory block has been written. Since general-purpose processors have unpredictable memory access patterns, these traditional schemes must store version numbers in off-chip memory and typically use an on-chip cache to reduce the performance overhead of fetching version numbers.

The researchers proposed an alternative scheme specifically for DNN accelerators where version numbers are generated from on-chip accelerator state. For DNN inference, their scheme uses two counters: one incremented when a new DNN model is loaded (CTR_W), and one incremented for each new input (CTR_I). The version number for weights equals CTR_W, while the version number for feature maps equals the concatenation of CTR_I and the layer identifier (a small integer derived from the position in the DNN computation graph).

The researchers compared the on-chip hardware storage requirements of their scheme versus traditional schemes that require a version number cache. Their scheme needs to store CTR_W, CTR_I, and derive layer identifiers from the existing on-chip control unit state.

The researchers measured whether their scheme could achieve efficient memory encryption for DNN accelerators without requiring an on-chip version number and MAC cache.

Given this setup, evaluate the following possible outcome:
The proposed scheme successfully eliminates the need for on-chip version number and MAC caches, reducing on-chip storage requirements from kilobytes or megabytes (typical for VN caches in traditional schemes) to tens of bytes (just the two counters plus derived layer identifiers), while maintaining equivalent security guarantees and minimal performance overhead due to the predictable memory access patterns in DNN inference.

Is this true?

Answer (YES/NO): YES